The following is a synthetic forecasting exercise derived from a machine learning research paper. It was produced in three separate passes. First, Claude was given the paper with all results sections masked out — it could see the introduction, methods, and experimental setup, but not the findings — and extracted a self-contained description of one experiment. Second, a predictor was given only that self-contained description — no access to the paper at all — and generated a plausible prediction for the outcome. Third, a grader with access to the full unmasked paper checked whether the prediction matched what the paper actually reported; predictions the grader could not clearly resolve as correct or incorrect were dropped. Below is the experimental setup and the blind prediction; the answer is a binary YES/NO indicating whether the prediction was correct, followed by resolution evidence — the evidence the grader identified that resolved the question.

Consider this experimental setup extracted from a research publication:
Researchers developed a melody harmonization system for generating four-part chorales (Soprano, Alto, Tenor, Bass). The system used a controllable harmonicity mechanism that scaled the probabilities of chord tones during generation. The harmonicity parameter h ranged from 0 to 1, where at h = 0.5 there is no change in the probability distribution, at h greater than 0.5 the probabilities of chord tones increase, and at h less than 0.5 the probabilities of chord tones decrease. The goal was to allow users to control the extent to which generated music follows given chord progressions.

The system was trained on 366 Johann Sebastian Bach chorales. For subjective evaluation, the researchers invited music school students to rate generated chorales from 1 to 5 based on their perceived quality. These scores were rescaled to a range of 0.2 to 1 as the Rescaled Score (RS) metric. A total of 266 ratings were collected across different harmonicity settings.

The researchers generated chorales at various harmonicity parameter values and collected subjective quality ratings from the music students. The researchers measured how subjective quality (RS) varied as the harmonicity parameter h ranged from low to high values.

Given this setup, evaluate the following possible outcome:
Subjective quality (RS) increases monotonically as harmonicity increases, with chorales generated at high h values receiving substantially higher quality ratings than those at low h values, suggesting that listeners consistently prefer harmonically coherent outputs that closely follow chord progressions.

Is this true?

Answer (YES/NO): NO